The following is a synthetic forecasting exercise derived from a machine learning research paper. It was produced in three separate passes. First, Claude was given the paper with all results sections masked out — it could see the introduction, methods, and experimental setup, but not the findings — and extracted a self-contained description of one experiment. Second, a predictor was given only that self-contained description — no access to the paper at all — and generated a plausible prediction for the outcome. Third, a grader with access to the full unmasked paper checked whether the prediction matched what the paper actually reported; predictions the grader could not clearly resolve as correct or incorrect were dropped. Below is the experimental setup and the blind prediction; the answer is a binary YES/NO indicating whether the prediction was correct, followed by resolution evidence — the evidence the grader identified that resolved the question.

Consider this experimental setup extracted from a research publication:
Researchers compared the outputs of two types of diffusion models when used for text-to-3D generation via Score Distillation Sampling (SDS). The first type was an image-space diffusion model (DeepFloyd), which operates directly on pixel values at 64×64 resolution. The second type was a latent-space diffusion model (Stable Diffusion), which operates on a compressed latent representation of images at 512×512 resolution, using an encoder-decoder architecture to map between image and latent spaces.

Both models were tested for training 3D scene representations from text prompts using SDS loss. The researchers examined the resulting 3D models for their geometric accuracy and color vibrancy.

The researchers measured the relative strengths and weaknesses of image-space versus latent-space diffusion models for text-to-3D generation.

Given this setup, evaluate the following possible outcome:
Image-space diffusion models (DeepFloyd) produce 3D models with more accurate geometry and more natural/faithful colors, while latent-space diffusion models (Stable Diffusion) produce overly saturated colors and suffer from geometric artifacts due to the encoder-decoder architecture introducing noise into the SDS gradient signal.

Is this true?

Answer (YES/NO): NO